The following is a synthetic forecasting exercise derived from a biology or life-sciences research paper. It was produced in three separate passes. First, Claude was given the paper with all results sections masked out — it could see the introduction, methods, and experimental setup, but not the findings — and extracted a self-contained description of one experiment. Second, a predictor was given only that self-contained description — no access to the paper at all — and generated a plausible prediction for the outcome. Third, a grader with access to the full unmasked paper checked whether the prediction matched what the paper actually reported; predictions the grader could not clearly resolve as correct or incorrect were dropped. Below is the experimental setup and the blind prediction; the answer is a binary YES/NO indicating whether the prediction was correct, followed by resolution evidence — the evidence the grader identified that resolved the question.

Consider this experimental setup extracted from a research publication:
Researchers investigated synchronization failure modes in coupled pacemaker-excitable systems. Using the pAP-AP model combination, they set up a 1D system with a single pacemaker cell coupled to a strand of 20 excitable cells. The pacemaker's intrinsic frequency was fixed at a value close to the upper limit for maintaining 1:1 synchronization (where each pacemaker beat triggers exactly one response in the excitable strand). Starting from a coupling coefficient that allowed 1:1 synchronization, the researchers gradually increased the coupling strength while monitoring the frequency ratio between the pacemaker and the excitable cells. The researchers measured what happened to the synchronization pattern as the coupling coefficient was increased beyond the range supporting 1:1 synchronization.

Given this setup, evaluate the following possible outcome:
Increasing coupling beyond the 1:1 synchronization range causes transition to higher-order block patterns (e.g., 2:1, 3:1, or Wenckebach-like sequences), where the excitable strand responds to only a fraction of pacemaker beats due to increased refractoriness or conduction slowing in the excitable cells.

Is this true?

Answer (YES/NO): NO